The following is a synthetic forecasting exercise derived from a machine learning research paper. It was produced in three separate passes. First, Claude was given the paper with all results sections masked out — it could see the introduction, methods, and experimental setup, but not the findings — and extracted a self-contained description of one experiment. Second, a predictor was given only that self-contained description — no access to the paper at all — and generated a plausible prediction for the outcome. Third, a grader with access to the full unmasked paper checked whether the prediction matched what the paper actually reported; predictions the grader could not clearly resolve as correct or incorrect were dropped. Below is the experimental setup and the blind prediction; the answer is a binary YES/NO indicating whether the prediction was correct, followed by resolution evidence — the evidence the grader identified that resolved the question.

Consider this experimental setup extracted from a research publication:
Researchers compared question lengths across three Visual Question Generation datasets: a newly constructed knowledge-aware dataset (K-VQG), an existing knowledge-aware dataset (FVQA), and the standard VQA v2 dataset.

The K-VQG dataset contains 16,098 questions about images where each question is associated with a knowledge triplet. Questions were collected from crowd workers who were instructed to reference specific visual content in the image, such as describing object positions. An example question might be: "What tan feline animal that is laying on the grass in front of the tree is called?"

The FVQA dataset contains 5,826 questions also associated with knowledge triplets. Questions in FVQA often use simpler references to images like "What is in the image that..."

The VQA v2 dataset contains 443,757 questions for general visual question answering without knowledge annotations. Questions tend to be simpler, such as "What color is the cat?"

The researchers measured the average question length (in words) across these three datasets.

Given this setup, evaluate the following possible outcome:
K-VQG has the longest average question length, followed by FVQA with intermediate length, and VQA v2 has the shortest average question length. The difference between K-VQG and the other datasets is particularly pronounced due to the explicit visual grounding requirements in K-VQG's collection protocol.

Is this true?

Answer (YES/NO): YES